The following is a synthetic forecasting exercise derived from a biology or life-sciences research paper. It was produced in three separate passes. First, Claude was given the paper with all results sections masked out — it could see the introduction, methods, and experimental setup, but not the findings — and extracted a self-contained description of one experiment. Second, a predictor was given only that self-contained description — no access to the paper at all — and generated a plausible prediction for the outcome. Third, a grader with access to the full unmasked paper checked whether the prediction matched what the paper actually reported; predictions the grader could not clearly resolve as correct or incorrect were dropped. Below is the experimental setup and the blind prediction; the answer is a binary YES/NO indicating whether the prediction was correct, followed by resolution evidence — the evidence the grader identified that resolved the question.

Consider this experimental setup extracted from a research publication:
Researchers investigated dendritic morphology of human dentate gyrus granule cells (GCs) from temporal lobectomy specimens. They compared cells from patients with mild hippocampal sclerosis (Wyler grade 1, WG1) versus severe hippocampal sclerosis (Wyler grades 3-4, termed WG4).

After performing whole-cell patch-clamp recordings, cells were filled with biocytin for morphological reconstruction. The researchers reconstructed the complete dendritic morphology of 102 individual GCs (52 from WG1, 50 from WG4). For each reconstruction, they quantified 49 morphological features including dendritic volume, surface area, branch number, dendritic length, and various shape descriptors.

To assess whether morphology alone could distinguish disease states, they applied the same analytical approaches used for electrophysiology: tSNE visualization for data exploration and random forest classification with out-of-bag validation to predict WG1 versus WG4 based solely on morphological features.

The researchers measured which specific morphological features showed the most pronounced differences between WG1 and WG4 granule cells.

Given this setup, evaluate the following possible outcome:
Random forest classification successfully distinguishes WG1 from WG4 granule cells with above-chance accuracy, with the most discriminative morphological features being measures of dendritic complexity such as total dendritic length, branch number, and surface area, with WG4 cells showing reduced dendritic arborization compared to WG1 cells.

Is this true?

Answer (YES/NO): NO